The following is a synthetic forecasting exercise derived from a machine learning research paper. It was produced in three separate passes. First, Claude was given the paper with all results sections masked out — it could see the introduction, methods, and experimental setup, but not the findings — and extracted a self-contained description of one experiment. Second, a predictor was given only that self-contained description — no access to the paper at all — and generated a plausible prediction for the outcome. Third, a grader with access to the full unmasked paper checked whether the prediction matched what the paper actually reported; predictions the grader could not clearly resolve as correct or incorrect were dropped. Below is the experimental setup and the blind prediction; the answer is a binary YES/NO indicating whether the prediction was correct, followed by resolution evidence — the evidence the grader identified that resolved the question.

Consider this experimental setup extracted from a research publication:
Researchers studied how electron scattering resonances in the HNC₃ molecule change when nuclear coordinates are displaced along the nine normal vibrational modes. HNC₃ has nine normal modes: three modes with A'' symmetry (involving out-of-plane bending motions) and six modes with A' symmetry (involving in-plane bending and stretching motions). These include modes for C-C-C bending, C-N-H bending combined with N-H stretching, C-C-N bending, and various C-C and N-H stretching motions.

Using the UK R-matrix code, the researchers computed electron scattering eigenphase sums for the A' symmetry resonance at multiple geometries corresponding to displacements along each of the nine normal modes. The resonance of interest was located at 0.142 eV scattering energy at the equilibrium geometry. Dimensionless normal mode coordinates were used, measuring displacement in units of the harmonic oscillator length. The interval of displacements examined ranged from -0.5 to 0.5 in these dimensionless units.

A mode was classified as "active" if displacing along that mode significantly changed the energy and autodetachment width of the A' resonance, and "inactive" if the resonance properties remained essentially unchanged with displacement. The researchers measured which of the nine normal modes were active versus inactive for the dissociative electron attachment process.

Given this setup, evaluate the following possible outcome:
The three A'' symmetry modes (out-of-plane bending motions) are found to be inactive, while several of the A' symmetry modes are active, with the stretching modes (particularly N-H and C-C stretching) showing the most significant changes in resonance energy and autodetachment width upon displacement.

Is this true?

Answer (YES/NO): NO